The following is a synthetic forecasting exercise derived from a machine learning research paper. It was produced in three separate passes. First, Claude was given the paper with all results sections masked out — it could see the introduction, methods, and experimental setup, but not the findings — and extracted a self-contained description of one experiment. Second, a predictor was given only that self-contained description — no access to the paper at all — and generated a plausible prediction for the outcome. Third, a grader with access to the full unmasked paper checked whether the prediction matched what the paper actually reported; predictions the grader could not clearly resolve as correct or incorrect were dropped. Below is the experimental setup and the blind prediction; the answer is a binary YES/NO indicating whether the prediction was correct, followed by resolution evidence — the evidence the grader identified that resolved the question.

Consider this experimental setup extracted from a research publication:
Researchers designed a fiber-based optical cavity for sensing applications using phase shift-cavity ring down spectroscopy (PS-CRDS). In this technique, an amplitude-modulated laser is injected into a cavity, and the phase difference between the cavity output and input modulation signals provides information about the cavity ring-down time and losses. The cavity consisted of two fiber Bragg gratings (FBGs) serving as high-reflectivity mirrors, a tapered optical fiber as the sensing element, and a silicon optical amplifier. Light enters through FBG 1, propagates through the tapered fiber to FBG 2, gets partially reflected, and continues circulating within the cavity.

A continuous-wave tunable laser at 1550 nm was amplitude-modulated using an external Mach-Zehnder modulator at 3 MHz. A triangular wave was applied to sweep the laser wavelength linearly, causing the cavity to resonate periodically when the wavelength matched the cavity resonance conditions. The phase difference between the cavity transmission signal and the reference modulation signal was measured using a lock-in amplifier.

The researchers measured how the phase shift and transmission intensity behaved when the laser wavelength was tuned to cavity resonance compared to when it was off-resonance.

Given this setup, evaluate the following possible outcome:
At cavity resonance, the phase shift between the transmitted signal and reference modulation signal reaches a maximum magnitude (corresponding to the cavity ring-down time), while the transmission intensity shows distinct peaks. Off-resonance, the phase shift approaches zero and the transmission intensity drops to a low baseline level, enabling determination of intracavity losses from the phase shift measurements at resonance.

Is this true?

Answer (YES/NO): YES